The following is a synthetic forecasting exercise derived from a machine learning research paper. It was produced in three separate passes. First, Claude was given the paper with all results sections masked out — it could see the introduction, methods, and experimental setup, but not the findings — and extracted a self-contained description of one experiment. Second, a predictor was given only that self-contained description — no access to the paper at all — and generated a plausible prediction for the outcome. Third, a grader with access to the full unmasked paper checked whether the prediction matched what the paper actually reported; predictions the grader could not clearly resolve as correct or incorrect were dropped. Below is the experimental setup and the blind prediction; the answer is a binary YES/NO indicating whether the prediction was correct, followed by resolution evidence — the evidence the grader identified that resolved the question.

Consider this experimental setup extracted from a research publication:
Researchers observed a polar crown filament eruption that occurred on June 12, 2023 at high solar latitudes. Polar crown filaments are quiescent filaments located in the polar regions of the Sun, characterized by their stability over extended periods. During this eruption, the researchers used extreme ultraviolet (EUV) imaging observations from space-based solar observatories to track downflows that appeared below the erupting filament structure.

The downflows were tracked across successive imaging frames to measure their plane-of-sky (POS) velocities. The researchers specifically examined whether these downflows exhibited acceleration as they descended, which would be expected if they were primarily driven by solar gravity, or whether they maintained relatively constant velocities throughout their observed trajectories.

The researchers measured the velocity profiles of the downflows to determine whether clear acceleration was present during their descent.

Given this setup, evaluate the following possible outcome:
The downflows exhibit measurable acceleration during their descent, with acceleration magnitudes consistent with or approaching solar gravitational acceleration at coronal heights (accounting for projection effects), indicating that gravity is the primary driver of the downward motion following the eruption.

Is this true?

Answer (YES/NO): NO